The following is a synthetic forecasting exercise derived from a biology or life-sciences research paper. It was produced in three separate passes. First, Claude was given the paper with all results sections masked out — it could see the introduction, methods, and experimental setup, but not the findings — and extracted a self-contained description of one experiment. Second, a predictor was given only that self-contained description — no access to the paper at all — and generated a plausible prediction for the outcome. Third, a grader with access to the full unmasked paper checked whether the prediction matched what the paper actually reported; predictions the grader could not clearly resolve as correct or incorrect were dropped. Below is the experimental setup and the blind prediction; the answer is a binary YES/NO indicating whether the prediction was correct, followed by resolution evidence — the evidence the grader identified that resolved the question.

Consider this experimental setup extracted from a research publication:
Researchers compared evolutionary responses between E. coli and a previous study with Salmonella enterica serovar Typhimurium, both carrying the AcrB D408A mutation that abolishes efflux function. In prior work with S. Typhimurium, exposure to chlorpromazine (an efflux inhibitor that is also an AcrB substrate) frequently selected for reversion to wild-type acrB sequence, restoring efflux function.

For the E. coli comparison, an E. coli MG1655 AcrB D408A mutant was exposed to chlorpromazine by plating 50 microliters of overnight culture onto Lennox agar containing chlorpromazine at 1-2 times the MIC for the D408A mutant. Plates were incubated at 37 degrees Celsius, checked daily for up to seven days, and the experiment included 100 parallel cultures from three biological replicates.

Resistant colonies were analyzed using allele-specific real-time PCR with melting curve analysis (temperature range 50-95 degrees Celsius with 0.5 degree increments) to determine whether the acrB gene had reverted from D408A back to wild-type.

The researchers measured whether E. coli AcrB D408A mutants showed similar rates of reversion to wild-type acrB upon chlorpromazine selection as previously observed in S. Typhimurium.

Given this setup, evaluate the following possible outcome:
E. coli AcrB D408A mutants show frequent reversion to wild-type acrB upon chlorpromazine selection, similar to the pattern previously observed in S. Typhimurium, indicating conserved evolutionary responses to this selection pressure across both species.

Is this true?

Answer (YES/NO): NO